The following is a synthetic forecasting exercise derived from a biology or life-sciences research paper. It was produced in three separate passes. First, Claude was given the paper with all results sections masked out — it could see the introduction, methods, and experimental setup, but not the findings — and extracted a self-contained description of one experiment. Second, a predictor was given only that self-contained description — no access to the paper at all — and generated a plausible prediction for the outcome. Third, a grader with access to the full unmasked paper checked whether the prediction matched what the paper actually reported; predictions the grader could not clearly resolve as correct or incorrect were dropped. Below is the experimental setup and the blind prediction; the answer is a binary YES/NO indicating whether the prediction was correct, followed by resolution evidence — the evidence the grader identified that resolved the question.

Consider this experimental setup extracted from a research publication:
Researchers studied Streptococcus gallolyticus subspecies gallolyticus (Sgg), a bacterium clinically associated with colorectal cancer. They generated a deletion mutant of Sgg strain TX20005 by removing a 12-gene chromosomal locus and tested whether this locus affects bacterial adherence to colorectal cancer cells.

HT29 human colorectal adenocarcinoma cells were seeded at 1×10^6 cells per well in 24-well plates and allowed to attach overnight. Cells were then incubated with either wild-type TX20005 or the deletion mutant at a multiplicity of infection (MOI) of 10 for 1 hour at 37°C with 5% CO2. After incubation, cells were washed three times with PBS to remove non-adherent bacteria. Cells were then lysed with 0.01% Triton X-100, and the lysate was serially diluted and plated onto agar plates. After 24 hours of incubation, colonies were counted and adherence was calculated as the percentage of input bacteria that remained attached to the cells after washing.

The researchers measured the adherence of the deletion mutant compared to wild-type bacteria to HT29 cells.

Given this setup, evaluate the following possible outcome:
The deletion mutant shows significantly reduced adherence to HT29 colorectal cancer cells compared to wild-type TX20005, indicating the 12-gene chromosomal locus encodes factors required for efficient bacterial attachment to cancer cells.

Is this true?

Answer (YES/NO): YES